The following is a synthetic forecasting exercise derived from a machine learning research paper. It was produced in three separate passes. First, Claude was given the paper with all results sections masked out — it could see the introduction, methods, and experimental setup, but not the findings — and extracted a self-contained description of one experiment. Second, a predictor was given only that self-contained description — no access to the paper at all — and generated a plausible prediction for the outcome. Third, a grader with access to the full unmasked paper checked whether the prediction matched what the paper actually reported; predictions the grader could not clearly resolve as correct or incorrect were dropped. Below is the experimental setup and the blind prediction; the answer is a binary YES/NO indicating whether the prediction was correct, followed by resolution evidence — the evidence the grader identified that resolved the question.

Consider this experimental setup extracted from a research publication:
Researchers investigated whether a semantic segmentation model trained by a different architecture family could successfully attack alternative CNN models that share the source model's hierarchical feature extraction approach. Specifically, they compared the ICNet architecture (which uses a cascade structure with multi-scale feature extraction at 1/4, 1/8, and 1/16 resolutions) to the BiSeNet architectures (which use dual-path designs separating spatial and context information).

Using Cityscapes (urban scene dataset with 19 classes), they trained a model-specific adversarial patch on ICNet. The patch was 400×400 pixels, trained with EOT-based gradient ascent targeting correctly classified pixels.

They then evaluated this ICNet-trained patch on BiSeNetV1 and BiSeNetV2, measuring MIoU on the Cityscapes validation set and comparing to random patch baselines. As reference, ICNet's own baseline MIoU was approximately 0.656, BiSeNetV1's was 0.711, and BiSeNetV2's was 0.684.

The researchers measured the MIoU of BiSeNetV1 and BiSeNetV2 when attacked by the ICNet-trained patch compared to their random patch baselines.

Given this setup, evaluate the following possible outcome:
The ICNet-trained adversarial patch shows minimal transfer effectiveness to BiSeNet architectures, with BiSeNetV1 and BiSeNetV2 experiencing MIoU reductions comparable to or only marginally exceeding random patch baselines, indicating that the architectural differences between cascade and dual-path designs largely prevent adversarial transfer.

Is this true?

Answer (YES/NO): YES